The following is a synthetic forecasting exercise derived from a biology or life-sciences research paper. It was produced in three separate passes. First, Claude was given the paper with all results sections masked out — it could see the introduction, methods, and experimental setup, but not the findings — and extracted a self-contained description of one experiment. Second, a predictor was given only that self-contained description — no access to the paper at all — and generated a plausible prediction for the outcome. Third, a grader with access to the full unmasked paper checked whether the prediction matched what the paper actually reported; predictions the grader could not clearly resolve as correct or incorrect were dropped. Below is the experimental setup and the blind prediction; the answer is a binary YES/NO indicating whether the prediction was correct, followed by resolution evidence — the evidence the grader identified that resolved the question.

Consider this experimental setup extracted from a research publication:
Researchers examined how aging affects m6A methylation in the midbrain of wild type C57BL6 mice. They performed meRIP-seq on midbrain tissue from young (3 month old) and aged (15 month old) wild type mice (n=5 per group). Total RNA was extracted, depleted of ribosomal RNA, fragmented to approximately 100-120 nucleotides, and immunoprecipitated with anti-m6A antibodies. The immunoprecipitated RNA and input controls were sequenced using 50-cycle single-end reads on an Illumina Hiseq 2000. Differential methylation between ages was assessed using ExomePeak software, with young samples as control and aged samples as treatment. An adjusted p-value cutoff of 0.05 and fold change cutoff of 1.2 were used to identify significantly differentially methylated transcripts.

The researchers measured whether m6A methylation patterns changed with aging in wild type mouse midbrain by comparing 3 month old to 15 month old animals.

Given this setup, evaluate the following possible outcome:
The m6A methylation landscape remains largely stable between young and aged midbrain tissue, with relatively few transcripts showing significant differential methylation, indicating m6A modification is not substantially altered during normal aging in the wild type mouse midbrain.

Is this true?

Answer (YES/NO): NO